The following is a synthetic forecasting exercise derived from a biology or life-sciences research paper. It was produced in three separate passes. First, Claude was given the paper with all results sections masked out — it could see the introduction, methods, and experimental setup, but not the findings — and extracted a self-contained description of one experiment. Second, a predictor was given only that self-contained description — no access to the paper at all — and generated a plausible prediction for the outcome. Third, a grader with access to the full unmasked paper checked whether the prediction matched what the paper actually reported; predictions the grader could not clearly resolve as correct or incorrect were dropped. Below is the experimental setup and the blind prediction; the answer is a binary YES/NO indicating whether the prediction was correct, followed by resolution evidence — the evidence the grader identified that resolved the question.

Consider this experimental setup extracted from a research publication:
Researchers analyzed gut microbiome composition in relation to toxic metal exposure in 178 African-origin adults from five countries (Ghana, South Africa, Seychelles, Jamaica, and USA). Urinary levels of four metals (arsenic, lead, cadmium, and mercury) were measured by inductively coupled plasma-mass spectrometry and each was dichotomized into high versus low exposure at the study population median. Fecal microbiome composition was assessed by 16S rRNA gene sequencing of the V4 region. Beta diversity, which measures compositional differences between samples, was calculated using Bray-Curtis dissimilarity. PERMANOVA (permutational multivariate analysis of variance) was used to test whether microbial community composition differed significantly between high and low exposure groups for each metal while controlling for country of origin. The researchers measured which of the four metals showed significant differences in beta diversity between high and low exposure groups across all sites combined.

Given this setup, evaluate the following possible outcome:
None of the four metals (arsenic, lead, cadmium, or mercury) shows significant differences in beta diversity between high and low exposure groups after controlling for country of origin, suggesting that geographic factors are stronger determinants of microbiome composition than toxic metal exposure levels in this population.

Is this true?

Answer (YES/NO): NO